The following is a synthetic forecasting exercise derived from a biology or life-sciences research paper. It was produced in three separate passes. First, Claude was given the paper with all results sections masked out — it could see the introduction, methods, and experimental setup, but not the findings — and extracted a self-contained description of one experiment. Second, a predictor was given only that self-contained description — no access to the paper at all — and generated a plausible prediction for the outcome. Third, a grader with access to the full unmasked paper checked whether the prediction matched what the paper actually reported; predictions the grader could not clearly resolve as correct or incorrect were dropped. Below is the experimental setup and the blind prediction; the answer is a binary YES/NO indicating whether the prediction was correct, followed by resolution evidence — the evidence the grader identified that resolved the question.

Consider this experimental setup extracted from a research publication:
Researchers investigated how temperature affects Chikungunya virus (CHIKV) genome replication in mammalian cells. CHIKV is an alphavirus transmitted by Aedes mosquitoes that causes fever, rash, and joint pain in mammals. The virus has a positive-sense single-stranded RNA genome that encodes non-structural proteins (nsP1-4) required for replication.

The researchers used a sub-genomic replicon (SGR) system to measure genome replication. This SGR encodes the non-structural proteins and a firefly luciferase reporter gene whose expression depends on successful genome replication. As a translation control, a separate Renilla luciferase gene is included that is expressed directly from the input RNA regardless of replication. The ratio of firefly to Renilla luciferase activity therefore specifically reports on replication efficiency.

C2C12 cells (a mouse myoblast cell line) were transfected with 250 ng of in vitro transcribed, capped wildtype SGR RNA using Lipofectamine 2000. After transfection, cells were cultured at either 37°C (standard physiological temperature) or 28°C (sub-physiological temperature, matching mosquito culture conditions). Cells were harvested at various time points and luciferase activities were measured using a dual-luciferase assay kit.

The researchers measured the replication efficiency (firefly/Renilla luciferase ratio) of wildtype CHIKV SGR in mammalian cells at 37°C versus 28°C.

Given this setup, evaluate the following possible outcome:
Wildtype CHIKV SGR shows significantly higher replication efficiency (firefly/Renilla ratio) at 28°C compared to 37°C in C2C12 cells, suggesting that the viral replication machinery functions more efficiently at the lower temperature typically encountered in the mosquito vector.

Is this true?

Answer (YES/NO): YES